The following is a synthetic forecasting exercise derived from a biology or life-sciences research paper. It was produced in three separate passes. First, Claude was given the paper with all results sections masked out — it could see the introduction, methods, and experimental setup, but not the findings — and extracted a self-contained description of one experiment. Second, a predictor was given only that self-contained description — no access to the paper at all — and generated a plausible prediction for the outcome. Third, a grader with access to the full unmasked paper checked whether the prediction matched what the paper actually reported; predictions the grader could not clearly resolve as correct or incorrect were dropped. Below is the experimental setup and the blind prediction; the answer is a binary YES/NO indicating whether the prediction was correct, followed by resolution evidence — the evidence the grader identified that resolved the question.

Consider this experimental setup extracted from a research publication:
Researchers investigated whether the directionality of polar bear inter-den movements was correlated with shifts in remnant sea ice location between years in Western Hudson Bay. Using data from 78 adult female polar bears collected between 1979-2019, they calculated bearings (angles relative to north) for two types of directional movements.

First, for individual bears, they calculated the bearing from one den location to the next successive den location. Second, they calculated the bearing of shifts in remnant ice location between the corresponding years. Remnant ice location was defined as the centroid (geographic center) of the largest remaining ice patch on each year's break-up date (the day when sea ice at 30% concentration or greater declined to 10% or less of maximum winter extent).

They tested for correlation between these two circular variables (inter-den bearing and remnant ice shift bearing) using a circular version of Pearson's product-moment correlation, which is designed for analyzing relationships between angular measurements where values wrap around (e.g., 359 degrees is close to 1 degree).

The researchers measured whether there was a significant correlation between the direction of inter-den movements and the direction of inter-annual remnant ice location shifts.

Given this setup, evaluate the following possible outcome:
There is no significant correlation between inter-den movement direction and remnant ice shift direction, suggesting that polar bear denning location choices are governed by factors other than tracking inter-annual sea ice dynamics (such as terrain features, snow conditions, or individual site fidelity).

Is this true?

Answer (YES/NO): YES